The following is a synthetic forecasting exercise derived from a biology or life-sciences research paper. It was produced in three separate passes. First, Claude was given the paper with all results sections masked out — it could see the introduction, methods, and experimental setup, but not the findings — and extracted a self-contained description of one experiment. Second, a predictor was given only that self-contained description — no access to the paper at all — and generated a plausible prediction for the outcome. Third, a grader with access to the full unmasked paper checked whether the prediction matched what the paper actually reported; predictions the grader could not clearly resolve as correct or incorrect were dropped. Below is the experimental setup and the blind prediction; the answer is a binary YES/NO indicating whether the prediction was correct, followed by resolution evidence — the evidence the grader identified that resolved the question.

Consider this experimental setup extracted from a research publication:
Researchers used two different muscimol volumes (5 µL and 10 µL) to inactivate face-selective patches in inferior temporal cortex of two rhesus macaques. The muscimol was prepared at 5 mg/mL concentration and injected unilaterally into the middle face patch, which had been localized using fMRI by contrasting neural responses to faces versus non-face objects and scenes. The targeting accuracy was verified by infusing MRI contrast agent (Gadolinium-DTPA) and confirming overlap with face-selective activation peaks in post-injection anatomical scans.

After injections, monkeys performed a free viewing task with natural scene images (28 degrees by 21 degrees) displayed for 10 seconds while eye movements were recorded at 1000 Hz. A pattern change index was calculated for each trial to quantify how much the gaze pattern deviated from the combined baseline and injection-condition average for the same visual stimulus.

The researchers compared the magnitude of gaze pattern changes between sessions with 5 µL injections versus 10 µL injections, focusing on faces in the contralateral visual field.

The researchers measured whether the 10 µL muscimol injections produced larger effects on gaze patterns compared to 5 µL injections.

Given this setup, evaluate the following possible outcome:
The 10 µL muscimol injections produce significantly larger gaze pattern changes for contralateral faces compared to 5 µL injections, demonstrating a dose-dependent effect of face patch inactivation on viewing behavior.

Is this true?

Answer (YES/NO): YES